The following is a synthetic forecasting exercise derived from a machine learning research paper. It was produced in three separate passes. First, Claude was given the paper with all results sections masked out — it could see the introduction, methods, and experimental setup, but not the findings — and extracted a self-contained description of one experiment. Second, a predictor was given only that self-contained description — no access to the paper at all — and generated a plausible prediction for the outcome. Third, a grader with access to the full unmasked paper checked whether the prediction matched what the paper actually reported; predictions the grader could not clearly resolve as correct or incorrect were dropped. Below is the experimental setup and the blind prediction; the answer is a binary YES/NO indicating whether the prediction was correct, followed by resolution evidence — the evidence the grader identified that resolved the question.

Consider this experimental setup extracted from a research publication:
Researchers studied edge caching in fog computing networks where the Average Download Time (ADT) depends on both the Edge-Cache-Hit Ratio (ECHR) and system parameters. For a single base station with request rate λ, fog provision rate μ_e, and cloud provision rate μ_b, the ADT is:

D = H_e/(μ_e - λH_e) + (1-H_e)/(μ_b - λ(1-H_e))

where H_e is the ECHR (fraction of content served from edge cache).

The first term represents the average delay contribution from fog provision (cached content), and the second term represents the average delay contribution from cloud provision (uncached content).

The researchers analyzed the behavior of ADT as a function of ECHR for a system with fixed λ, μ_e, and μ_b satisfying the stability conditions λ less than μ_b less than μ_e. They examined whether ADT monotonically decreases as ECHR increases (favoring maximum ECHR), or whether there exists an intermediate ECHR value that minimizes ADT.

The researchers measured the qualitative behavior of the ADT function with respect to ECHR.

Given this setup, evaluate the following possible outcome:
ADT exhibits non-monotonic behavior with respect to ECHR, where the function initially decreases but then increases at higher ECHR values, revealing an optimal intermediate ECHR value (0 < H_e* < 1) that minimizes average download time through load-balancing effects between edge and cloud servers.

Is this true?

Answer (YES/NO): YES